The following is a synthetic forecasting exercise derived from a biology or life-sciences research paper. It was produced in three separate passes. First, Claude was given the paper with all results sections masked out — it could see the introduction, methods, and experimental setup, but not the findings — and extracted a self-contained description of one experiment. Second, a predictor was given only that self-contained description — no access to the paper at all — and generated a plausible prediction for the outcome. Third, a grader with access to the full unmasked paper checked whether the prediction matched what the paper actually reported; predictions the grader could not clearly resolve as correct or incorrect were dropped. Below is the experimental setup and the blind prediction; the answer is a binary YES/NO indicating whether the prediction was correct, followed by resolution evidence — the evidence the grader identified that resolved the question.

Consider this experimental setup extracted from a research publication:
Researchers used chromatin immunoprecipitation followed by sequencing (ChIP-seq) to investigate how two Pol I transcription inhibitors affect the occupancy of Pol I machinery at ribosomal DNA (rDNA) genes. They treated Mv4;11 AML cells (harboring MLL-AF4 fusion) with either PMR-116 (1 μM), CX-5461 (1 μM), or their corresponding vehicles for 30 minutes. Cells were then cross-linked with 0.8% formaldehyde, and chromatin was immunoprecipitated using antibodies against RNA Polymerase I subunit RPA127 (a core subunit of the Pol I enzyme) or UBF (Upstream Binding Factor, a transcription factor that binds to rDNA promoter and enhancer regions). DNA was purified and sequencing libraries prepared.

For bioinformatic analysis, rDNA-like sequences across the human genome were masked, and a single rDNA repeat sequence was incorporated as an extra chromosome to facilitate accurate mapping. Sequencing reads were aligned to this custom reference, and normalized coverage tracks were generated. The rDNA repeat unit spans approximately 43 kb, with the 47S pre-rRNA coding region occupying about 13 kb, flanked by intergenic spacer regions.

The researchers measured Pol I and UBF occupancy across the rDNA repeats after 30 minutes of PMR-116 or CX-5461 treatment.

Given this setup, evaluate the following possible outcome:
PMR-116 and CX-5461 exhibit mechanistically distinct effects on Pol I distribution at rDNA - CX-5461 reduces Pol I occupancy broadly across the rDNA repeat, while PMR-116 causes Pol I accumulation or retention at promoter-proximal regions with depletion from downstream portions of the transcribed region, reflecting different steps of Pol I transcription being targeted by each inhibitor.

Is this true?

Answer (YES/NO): NO